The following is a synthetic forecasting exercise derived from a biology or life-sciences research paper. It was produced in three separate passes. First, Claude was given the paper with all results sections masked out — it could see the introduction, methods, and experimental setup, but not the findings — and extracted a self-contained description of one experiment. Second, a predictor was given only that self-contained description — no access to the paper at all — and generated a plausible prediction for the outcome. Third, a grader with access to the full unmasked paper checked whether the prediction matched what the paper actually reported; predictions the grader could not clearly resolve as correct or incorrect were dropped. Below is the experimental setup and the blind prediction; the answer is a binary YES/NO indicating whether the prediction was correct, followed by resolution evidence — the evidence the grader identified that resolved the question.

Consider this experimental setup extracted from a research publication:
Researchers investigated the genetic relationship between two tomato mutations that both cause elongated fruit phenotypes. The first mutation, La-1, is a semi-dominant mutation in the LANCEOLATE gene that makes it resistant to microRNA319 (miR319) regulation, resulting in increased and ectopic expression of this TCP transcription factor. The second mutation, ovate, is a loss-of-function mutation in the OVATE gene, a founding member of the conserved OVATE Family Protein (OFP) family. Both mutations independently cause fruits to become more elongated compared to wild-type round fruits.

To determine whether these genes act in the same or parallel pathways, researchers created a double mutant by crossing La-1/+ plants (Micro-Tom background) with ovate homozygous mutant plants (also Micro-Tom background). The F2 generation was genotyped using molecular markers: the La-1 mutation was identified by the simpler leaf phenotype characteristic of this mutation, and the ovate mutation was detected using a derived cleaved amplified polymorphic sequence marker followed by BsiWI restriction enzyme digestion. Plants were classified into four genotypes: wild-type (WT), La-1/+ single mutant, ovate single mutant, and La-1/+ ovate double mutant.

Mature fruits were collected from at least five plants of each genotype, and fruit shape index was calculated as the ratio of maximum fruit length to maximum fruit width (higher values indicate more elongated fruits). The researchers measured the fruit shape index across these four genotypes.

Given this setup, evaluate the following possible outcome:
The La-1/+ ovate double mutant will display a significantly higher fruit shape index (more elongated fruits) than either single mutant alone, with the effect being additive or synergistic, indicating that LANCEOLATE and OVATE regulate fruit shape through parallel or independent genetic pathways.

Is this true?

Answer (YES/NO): NO